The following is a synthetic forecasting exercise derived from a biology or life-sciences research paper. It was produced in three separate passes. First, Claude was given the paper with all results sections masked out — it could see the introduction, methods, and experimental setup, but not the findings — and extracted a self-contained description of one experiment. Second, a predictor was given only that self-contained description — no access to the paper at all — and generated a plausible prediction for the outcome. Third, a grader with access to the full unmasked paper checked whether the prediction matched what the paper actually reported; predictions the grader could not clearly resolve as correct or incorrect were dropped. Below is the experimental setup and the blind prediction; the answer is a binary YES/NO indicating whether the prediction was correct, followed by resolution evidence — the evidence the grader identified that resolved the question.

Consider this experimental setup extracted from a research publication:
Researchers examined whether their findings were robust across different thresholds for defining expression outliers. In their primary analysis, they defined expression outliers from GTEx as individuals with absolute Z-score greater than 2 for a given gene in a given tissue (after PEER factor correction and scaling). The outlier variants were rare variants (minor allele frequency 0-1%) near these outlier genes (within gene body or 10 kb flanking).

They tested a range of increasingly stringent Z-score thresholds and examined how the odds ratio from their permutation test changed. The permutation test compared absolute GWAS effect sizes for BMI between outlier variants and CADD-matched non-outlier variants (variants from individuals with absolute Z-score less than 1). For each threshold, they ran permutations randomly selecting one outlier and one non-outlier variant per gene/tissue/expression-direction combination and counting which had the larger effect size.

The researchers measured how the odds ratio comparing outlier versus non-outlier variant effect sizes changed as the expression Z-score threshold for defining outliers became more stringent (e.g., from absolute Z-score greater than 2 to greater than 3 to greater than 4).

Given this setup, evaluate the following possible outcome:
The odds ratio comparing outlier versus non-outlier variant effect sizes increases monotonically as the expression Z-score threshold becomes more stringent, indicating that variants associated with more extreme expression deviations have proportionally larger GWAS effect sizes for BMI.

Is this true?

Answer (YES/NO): YES